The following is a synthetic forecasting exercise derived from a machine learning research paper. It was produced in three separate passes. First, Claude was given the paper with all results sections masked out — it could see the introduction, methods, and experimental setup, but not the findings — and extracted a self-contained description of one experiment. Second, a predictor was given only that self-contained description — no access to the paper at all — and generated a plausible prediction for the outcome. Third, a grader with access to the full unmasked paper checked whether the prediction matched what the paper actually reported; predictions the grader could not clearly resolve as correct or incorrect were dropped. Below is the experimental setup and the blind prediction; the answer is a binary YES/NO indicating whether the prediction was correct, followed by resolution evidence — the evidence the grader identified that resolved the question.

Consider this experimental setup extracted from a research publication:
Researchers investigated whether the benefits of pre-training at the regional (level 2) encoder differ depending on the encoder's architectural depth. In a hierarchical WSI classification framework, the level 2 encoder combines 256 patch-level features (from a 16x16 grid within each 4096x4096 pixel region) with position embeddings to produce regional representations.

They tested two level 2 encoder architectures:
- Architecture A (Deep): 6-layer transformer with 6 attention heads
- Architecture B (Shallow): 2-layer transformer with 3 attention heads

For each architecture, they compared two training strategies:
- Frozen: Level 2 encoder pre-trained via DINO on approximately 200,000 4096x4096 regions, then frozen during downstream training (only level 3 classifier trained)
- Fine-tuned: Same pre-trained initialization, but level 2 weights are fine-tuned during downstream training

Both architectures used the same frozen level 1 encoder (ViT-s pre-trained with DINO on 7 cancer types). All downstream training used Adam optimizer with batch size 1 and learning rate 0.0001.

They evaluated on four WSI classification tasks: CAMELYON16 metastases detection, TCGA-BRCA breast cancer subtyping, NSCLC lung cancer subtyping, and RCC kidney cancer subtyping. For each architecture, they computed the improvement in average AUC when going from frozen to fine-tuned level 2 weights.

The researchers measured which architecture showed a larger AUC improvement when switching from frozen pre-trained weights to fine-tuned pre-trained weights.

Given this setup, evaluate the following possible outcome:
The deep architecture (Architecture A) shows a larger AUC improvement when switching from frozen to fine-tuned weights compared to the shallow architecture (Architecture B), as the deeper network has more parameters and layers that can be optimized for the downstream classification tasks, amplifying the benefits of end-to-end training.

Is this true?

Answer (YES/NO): YES